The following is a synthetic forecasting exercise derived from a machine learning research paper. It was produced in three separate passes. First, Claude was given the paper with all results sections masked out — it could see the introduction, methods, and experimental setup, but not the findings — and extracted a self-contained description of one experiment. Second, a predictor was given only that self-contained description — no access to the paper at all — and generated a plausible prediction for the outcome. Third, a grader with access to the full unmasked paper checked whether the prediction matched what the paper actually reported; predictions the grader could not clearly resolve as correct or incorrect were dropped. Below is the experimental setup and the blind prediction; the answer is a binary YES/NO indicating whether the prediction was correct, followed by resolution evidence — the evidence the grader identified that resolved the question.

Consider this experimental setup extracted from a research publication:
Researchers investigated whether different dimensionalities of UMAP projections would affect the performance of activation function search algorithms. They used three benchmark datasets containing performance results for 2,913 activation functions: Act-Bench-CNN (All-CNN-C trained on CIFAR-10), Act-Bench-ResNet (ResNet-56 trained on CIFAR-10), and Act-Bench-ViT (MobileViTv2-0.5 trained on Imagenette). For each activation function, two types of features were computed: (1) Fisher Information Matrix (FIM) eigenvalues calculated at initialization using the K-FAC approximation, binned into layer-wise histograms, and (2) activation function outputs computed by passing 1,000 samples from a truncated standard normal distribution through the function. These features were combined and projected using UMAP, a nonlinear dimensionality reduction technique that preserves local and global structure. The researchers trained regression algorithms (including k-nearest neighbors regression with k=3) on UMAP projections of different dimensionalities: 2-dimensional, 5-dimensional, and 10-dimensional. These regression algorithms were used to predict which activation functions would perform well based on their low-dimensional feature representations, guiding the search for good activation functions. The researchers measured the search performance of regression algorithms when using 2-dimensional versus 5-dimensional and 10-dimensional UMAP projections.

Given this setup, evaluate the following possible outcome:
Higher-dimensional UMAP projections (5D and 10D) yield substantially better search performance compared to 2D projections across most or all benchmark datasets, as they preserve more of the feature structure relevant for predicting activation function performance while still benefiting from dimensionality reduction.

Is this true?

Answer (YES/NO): NO